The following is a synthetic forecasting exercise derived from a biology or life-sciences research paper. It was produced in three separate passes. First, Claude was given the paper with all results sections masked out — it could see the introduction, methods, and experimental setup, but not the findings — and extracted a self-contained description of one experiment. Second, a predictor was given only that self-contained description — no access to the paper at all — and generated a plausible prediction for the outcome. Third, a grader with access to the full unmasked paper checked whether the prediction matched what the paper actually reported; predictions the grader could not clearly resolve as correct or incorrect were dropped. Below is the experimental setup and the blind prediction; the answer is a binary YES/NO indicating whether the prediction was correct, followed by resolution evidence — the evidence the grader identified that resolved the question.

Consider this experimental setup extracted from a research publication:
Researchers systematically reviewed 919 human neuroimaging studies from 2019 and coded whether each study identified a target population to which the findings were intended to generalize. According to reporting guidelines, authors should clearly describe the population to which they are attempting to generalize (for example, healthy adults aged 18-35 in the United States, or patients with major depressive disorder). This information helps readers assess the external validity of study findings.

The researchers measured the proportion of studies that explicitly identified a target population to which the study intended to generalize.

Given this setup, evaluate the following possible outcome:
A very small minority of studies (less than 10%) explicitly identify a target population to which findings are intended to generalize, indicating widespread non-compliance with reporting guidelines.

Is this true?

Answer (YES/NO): NO